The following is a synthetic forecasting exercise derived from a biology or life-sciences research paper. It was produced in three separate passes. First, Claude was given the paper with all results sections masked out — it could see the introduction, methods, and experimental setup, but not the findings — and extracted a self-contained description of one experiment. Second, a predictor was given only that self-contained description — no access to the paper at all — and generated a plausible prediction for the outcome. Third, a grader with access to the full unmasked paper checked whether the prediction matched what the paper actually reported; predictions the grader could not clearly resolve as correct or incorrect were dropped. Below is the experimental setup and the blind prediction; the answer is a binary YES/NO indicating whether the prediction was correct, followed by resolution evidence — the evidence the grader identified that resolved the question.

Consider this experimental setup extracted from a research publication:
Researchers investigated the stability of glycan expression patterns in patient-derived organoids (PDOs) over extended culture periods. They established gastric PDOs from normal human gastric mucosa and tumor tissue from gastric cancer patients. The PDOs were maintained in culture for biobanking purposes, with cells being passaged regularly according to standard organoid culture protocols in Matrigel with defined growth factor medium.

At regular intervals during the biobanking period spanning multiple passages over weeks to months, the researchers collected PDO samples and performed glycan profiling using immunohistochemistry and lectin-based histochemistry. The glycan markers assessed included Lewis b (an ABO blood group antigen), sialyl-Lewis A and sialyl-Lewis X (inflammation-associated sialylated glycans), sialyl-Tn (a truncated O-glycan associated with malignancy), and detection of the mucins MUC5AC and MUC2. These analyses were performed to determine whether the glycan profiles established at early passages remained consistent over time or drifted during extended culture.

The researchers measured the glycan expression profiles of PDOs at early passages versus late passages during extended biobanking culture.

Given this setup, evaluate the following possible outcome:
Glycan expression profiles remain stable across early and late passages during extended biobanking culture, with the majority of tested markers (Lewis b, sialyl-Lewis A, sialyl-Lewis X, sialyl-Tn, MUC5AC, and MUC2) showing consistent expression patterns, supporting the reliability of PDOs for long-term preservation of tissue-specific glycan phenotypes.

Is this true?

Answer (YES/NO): NO